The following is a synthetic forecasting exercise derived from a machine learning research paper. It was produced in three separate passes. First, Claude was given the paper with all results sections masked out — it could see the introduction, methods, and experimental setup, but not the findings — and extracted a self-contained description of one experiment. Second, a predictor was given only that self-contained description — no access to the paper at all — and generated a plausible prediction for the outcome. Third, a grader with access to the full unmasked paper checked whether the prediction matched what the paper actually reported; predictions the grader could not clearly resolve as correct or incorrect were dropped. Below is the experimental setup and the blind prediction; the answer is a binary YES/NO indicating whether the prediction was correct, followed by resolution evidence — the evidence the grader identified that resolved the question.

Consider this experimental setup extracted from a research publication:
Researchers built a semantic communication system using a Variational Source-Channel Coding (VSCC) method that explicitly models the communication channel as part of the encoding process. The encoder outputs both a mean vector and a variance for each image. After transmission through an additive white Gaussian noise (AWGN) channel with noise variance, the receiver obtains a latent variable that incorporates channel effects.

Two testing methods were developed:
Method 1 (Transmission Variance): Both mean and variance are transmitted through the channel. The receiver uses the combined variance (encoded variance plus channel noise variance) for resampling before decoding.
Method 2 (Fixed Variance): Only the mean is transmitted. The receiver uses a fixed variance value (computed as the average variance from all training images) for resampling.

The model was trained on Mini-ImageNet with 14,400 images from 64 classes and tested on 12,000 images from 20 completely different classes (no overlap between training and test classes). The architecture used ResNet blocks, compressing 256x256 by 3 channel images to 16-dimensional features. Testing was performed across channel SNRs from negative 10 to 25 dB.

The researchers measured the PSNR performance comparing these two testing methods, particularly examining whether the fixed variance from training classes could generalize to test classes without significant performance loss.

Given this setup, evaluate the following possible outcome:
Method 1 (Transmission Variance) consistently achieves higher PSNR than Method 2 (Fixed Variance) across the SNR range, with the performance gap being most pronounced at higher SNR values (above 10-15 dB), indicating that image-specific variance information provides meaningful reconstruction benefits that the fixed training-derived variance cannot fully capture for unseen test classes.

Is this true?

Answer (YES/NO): NO